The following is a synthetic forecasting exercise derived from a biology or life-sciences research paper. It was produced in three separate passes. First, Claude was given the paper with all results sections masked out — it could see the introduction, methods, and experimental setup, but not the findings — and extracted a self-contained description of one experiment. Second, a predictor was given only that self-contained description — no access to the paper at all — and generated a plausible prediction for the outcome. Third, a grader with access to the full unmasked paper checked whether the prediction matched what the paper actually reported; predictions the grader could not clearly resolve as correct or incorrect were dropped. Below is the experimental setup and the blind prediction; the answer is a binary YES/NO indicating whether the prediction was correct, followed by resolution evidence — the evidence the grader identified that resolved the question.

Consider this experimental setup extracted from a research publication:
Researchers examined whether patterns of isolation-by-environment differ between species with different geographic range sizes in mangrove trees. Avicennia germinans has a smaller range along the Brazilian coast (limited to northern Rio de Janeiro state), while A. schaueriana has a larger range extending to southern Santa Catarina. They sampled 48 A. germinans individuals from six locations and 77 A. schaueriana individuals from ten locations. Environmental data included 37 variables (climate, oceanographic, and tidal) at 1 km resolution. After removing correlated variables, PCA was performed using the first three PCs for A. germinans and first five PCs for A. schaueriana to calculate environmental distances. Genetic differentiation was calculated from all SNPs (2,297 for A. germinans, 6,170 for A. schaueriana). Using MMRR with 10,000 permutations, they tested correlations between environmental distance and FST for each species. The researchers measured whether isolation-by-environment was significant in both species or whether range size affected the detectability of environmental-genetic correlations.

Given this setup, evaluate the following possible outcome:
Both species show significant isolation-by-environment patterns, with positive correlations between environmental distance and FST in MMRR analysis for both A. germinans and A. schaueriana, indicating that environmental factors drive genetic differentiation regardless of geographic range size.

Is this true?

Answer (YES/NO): YES